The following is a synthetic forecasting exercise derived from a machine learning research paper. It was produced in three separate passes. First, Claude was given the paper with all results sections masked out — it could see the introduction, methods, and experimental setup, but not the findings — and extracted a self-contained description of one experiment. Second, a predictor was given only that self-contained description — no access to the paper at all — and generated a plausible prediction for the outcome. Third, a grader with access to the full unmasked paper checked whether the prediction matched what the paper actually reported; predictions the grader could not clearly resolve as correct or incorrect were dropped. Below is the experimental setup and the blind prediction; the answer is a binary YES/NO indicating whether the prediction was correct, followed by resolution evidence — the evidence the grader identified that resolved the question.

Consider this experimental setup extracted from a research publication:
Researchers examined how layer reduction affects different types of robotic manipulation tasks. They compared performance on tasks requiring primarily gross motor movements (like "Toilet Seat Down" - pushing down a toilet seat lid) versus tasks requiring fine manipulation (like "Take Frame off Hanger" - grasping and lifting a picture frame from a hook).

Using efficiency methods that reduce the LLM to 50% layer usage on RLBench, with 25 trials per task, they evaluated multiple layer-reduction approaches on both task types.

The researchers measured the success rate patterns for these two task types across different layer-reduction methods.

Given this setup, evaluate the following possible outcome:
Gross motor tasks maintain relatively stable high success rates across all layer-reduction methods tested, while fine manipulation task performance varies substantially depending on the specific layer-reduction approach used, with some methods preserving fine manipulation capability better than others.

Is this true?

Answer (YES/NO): YES